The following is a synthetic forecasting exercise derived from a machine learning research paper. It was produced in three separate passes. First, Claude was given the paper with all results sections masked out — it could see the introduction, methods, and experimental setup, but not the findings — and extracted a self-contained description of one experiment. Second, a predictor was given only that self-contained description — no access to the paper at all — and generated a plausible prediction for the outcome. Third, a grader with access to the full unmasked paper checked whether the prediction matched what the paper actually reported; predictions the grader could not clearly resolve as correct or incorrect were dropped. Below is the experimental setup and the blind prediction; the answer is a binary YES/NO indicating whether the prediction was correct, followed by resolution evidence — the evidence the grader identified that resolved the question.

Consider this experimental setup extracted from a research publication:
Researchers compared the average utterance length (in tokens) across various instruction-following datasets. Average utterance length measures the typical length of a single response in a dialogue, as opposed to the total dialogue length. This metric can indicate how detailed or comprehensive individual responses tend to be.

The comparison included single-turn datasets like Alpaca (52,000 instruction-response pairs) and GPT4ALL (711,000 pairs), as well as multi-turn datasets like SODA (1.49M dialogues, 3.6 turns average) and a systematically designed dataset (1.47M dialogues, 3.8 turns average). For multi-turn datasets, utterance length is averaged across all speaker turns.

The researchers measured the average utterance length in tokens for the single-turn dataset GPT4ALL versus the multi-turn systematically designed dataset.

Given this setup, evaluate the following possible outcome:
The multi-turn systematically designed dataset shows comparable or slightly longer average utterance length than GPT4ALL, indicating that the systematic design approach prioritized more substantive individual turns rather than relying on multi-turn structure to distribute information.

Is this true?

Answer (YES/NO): NO